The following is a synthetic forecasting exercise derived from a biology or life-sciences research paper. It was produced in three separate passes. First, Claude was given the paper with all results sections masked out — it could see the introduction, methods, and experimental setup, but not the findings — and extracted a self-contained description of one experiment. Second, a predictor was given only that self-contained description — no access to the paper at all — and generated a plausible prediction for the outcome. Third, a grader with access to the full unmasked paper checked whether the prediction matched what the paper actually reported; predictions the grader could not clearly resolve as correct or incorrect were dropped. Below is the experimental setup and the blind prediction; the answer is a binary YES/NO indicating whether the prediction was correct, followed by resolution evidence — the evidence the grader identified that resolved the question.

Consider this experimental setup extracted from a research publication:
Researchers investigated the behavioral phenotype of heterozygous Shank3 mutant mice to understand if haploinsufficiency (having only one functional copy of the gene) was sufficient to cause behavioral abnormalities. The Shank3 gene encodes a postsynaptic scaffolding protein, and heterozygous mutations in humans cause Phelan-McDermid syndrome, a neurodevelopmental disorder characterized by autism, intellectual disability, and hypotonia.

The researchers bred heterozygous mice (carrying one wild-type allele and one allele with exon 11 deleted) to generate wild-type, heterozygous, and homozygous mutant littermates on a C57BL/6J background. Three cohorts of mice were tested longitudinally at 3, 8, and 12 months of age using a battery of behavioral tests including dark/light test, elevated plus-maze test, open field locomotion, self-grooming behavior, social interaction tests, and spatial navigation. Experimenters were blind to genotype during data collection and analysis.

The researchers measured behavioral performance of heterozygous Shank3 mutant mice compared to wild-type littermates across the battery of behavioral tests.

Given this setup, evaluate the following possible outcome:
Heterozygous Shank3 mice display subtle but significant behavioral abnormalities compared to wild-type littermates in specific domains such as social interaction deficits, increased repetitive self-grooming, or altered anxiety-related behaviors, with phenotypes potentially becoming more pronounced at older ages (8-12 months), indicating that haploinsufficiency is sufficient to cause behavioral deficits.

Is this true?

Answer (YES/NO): NO